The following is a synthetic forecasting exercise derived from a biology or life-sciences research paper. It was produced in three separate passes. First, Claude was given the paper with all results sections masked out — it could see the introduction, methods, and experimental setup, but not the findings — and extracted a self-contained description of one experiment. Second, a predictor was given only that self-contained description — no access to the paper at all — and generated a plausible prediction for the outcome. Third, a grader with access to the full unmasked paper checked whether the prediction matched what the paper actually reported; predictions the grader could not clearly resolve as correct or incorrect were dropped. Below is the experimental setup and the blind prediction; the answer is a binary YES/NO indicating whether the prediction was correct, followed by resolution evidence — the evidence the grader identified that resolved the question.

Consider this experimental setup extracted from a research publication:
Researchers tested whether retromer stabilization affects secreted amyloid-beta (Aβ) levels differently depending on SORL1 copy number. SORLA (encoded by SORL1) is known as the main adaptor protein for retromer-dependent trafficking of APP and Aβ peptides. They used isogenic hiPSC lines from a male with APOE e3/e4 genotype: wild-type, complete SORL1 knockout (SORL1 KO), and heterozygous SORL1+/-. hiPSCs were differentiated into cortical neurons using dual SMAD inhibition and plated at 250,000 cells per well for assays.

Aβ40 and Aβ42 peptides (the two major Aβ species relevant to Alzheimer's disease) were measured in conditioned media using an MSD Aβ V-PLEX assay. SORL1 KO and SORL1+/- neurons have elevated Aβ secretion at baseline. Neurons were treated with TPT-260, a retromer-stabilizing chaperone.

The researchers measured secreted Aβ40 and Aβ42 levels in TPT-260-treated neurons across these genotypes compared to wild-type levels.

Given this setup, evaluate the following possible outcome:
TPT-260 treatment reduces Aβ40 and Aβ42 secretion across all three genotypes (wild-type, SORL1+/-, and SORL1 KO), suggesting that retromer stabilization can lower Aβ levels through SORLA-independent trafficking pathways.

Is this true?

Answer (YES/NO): NO